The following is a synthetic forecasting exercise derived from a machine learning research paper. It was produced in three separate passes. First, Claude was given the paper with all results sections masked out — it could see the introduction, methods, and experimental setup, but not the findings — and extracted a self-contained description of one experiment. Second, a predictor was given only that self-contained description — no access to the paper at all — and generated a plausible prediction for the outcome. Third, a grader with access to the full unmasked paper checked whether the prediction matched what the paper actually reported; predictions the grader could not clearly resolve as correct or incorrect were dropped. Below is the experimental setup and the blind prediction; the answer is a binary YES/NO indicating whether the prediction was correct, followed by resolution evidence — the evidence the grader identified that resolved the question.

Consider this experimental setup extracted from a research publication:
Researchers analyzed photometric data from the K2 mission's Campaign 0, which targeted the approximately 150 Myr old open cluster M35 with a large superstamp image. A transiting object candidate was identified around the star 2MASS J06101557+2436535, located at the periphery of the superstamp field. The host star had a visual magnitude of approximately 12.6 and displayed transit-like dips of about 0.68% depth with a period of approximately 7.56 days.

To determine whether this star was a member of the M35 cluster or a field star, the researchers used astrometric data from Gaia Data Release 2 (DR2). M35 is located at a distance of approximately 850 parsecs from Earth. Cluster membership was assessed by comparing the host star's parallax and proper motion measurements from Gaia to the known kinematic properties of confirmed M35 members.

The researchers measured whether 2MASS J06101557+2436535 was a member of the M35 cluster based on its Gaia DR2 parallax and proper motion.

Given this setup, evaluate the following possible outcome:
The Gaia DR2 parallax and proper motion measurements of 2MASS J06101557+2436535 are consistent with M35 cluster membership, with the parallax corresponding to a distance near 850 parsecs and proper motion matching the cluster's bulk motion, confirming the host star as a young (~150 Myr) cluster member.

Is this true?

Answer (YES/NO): NO